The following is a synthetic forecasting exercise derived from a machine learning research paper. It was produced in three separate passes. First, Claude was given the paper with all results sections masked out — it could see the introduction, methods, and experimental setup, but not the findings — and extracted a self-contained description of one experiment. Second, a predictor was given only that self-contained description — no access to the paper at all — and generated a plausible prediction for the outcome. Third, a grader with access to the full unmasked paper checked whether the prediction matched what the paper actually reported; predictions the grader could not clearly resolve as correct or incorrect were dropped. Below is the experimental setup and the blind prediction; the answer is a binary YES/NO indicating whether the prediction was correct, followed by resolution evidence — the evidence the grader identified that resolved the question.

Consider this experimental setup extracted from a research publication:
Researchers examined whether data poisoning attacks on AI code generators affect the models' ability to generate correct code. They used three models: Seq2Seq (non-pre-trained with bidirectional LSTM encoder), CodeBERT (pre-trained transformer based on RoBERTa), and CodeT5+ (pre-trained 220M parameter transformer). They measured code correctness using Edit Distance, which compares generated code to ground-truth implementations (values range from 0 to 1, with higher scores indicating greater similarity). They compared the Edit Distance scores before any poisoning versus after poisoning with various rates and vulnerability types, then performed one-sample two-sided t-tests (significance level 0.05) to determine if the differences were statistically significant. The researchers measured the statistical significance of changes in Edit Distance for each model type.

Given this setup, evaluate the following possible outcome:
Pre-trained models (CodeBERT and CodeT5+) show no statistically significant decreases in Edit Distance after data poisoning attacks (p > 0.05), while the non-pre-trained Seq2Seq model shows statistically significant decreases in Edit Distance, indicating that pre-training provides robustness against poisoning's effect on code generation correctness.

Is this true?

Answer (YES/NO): NO